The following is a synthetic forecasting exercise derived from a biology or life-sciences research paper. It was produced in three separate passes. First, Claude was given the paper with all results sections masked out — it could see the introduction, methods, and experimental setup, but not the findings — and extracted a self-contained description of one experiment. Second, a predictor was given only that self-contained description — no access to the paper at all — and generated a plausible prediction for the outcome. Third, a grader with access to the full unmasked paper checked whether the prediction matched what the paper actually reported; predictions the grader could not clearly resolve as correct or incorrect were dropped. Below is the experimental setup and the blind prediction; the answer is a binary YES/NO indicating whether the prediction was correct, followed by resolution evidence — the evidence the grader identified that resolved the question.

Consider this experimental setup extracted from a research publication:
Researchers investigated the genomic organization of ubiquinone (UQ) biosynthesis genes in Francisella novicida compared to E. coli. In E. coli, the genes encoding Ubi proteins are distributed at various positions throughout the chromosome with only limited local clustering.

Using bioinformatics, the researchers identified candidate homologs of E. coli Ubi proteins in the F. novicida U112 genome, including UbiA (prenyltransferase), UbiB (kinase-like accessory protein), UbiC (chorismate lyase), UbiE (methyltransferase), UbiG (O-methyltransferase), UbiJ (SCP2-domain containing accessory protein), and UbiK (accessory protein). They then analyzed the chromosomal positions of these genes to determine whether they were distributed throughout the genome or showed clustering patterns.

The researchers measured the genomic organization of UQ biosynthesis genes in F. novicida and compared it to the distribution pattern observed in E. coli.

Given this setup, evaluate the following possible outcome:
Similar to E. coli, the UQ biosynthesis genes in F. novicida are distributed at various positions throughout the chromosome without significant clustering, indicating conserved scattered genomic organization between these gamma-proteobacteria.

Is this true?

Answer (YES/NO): NO